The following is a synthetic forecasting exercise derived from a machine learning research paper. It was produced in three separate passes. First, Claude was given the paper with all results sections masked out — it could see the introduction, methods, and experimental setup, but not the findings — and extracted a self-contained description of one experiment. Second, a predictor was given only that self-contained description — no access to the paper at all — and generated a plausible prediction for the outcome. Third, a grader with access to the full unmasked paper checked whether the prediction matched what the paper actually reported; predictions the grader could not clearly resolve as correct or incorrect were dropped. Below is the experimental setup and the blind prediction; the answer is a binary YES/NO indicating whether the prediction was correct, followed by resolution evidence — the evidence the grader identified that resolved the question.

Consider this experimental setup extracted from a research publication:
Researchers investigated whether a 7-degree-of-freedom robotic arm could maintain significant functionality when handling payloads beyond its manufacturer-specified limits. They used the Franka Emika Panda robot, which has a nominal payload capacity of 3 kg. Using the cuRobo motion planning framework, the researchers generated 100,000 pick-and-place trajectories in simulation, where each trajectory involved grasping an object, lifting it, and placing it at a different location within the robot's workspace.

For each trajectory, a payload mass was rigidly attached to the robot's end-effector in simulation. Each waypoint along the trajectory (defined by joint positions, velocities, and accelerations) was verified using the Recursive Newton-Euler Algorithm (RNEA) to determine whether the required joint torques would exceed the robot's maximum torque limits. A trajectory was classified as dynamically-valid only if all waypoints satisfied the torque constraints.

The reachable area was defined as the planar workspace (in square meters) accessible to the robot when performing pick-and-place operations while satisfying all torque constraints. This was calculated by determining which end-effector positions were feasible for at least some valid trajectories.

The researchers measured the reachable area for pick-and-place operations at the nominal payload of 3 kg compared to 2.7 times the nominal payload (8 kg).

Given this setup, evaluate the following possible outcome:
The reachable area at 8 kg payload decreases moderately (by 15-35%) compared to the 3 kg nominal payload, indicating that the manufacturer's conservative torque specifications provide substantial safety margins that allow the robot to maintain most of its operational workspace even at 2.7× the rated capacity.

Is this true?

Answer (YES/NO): NO